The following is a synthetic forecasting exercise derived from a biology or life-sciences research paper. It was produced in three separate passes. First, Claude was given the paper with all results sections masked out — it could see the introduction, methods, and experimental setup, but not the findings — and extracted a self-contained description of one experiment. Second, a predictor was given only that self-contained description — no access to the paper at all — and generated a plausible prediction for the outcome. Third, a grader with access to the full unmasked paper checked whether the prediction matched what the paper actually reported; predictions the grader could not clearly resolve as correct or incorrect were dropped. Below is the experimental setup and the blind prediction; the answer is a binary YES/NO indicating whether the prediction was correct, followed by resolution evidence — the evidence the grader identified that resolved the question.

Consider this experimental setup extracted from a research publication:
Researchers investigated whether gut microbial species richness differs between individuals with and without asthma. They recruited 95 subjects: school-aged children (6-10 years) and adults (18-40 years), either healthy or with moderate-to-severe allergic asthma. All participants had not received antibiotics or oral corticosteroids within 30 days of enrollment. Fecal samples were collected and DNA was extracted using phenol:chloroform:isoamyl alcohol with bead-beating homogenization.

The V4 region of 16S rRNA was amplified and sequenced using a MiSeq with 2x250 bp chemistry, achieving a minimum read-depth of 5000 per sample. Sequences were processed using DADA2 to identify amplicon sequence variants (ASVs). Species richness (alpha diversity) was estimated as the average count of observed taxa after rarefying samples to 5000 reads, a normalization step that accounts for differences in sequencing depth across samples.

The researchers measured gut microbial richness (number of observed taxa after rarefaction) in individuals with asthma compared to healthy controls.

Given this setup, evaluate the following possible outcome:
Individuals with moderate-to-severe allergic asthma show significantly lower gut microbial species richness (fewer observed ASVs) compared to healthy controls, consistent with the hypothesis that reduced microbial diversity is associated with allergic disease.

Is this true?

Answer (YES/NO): NO